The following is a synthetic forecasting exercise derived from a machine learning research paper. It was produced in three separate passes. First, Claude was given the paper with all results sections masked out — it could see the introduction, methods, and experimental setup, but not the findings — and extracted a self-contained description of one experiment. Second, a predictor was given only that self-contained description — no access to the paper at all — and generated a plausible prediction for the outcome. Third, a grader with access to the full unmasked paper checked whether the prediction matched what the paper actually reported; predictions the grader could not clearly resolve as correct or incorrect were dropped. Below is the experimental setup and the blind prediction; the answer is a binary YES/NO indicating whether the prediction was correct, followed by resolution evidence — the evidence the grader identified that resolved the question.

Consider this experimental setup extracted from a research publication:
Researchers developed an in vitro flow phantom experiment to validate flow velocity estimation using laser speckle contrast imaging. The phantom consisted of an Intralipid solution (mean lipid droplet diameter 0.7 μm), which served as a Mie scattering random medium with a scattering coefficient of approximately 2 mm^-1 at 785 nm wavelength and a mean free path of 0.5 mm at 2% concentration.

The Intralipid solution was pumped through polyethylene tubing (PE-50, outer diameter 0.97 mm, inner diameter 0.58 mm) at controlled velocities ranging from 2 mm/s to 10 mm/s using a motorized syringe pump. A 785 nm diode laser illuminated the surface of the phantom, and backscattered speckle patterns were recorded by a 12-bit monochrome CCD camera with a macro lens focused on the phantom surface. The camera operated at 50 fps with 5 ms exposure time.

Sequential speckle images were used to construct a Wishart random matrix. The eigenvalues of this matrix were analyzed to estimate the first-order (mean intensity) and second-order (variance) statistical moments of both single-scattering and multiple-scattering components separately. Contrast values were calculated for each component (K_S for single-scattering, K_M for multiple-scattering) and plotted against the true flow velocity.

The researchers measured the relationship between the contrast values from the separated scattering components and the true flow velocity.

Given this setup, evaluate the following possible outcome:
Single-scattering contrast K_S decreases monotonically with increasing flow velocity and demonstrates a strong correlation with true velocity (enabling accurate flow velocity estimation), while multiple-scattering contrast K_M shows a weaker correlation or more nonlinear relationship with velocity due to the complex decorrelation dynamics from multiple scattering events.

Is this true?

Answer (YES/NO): NO